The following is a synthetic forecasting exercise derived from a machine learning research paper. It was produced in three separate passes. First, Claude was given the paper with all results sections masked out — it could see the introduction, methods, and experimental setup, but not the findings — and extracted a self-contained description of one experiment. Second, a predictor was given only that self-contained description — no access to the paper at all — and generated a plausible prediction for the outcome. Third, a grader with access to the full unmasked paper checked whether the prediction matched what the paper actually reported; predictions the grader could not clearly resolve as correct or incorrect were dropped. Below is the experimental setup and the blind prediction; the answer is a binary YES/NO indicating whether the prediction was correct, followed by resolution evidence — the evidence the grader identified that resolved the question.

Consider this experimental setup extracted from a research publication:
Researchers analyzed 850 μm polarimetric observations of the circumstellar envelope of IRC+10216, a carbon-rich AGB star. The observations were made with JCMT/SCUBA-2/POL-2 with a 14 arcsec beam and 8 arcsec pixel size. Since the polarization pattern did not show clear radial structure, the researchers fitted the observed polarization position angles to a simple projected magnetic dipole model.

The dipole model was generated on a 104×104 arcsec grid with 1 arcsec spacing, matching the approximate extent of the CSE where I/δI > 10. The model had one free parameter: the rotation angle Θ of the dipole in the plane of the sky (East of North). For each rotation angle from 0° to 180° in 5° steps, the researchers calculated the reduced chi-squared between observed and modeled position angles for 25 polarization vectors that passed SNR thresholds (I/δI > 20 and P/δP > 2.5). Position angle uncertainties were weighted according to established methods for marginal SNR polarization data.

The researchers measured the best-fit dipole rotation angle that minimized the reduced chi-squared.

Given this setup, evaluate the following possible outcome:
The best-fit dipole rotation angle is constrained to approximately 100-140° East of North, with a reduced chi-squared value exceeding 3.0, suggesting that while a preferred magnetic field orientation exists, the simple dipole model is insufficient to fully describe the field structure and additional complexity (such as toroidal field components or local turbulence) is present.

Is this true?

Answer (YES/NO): YES